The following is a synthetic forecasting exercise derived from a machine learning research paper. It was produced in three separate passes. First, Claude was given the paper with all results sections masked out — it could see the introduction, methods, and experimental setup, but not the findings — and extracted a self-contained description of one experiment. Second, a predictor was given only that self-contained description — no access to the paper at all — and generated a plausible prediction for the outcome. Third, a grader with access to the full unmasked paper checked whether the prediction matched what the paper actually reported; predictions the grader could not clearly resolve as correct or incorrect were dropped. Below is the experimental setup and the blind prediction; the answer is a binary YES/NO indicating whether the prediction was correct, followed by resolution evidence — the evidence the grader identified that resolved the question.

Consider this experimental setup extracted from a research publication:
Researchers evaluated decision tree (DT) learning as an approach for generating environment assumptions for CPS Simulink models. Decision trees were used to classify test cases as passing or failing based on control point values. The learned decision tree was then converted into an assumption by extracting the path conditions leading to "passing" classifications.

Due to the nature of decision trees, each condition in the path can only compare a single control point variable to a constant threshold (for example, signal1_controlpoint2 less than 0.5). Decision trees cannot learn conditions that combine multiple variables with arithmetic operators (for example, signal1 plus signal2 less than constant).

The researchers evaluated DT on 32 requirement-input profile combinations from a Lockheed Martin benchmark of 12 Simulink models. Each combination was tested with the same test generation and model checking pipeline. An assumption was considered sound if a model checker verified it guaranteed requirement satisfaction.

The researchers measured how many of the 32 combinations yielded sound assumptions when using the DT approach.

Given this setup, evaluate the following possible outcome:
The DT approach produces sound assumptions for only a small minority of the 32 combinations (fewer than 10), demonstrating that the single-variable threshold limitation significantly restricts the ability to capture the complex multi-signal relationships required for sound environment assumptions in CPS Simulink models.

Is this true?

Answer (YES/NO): NO